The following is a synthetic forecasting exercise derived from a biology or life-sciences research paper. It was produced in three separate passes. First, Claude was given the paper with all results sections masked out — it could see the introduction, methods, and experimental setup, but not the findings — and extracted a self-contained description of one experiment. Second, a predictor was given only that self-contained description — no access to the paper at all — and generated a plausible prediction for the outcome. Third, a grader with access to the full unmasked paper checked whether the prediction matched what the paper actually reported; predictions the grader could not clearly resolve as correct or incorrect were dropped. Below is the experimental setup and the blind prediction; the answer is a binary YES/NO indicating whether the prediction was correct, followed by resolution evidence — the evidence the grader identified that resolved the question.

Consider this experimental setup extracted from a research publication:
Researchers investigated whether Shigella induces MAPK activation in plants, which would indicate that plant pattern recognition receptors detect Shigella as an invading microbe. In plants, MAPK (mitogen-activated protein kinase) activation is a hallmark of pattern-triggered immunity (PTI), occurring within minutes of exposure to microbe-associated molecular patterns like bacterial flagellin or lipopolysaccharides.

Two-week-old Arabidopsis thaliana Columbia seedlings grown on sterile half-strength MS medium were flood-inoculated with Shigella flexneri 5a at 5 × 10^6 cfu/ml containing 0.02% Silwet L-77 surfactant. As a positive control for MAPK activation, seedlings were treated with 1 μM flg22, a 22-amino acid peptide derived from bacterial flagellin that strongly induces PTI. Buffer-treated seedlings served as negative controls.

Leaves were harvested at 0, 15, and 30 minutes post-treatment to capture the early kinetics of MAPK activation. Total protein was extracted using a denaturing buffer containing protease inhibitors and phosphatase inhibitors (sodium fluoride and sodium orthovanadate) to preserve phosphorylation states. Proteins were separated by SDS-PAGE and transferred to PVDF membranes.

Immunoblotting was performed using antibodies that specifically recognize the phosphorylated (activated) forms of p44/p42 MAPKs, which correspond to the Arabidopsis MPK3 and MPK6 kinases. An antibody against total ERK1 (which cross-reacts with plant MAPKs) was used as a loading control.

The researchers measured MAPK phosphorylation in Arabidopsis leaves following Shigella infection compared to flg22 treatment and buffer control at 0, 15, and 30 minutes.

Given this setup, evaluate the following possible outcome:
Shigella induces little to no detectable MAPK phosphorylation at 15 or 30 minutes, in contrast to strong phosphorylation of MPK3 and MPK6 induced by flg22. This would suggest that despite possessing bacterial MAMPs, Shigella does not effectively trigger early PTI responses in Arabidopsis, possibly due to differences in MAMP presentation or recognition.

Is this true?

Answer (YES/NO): YES